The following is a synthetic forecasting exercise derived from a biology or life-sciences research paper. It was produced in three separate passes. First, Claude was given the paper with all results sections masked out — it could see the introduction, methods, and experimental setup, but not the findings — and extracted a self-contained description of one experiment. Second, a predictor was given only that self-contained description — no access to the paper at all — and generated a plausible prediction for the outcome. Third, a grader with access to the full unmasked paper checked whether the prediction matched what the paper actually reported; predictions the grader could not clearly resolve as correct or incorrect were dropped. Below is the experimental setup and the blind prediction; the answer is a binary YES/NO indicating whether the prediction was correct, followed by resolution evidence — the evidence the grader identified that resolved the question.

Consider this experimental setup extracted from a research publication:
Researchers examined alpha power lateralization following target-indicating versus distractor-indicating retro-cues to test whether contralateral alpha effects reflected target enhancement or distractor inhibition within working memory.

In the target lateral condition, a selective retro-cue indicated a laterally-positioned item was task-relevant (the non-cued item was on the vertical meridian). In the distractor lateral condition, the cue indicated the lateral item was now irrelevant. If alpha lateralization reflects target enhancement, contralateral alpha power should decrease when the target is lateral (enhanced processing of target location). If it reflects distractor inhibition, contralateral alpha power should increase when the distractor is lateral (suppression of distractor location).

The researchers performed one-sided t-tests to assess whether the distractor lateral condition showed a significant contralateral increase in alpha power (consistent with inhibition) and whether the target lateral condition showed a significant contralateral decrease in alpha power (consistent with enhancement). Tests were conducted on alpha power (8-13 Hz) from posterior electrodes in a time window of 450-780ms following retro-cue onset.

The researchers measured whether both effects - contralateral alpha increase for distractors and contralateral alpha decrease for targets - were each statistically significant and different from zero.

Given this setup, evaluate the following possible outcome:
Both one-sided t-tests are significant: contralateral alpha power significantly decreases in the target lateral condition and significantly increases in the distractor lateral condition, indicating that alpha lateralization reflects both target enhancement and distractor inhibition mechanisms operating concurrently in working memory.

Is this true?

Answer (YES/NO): YES